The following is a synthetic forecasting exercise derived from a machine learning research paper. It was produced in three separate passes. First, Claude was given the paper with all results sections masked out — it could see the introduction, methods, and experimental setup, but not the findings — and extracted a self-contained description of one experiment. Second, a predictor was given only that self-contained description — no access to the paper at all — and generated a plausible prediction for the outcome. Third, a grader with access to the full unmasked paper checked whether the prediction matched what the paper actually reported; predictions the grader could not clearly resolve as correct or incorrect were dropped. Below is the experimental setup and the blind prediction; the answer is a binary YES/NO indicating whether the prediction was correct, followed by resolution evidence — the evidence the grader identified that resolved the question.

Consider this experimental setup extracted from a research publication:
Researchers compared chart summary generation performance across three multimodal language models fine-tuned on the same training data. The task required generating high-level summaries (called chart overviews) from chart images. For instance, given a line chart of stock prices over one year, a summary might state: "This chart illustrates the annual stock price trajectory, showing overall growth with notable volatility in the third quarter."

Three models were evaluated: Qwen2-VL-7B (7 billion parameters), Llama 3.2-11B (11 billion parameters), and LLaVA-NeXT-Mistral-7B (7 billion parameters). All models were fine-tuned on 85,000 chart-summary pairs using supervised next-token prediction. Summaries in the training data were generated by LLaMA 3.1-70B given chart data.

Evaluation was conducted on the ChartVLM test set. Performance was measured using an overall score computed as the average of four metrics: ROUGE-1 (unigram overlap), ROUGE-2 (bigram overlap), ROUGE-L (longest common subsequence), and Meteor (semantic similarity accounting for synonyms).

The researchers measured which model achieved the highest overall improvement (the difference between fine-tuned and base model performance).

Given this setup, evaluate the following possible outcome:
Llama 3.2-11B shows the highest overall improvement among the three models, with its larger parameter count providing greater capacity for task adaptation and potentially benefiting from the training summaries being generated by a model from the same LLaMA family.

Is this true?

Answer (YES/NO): YES